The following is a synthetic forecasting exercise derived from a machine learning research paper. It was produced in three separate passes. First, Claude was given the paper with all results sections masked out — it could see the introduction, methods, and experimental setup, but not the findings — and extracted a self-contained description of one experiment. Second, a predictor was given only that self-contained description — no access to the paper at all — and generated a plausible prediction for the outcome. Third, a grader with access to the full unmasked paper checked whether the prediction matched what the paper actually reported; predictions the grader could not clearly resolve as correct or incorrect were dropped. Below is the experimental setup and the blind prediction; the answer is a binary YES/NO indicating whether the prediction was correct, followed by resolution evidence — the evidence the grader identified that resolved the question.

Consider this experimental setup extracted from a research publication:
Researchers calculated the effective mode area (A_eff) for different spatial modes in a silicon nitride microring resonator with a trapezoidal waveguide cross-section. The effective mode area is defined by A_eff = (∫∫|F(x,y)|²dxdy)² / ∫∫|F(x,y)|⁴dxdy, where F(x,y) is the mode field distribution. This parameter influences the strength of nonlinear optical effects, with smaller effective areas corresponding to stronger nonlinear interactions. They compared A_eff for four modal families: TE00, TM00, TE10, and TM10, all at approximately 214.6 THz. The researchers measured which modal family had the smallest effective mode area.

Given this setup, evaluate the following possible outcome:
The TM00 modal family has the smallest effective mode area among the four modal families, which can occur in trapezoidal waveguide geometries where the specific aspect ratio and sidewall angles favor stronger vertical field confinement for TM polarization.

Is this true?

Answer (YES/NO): NO